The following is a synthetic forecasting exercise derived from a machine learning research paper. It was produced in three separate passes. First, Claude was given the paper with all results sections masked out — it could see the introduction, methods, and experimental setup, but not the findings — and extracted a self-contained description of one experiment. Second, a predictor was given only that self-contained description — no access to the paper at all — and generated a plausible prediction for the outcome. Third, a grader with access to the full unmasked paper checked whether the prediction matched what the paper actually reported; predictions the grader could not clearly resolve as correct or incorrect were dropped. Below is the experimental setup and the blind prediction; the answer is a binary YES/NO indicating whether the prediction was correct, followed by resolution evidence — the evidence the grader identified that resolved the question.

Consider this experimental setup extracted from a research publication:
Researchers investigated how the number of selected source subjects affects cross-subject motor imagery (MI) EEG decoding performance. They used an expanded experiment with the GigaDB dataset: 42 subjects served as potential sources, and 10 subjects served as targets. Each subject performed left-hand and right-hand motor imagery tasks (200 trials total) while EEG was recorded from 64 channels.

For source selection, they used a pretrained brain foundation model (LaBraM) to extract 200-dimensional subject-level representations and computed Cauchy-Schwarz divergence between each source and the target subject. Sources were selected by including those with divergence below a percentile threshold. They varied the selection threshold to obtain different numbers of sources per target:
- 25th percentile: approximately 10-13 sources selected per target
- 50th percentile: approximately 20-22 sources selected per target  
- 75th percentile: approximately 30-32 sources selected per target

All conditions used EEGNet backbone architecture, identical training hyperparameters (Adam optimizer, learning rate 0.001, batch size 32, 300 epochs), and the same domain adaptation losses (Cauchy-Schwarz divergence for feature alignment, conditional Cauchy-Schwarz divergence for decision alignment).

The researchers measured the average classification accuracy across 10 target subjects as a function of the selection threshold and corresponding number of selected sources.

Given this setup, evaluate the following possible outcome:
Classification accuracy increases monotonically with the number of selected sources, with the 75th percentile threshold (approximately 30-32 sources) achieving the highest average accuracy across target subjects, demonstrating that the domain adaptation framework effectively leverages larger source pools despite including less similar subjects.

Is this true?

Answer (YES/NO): NO